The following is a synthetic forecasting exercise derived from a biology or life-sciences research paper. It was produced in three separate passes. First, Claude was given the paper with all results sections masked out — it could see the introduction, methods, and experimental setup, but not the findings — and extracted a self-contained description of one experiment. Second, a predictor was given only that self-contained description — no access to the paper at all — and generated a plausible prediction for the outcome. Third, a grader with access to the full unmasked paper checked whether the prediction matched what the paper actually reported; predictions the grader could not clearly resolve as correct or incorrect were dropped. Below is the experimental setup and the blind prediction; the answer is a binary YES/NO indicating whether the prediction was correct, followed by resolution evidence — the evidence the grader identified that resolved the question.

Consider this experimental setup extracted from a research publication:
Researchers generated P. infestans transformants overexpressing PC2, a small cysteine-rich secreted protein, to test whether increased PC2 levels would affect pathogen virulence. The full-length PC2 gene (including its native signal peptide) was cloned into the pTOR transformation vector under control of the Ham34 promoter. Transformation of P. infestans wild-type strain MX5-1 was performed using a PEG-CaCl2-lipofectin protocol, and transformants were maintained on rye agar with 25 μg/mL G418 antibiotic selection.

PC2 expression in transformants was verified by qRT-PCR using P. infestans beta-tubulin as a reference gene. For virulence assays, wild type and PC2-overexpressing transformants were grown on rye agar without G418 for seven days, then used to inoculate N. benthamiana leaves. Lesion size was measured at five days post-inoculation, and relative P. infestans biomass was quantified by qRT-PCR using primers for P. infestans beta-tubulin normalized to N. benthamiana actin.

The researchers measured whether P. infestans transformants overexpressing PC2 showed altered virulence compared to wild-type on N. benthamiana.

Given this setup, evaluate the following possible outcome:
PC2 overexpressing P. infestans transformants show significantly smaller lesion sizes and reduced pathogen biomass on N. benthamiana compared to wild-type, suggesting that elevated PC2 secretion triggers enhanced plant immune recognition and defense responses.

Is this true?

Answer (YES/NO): YES